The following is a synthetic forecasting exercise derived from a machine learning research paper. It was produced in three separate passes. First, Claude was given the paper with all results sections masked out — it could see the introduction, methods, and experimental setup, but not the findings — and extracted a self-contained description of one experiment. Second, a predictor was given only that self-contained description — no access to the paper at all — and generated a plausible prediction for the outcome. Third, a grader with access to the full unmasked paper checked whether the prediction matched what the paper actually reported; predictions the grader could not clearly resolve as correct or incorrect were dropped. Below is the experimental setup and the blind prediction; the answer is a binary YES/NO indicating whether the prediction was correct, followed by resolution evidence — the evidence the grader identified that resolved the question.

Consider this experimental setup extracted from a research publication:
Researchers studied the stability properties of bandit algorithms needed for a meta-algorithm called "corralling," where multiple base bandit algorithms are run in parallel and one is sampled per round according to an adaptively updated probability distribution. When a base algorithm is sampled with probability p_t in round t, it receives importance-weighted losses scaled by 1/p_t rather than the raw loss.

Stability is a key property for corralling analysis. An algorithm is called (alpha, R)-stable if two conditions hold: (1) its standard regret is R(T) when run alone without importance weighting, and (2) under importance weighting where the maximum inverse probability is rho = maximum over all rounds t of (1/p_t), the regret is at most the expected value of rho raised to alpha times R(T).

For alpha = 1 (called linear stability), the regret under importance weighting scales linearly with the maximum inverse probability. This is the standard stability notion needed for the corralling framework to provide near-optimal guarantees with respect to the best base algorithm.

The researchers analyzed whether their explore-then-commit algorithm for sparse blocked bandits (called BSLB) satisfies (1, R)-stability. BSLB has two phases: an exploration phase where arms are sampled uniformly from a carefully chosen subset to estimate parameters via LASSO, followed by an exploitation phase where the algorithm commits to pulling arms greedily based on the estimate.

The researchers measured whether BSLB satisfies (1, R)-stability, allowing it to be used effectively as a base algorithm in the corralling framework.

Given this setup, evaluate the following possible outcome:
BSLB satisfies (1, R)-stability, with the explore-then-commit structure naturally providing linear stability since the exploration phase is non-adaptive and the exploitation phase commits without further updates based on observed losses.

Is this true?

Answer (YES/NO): YES